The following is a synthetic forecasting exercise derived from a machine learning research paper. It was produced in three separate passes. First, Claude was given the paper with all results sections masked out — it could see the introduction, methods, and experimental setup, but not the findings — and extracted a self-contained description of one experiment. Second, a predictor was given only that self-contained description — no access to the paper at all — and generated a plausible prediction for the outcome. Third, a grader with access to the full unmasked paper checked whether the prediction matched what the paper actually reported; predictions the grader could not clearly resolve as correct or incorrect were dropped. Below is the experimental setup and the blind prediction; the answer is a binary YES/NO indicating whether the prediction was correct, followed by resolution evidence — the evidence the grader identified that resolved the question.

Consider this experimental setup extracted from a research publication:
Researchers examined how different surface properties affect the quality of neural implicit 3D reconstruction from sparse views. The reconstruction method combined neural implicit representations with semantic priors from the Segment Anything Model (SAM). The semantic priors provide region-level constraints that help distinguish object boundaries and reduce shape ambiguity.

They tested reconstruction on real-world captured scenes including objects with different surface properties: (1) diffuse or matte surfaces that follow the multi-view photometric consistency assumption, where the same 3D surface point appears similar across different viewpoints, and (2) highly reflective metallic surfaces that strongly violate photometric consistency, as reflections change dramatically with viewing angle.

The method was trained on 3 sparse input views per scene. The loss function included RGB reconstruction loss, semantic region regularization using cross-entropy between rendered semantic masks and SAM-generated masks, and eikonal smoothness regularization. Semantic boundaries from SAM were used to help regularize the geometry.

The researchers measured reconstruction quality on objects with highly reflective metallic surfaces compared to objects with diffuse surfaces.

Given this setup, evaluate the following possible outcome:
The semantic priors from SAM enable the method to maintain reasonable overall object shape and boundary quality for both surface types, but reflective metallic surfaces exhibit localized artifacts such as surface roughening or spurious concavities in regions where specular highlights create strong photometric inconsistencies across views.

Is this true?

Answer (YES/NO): NO